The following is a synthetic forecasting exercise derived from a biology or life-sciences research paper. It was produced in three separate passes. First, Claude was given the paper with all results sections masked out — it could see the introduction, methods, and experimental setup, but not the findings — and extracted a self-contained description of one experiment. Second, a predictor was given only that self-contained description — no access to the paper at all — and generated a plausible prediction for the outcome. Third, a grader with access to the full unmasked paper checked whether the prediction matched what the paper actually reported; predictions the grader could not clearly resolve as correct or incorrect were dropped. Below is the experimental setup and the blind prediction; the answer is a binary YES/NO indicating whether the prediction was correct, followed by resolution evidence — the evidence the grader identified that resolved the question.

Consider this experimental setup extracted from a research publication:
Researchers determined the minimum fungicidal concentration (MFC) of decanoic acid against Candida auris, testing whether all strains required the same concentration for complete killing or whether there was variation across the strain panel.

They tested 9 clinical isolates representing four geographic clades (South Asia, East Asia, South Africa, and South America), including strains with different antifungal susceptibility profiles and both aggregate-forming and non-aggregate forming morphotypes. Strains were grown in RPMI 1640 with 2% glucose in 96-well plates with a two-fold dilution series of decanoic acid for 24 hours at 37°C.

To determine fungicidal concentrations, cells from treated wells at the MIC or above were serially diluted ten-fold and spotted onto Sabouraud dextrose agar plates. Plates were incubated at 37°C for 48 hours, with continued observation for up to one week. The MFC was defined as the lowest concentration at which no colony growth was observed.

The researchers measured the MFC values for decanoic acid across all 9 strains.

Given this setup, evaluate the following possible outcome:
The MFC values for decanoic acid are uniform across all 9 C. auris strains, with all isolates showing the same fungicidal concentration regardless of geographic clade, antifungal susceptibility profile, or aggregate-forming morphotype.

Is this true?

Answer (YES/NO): NO